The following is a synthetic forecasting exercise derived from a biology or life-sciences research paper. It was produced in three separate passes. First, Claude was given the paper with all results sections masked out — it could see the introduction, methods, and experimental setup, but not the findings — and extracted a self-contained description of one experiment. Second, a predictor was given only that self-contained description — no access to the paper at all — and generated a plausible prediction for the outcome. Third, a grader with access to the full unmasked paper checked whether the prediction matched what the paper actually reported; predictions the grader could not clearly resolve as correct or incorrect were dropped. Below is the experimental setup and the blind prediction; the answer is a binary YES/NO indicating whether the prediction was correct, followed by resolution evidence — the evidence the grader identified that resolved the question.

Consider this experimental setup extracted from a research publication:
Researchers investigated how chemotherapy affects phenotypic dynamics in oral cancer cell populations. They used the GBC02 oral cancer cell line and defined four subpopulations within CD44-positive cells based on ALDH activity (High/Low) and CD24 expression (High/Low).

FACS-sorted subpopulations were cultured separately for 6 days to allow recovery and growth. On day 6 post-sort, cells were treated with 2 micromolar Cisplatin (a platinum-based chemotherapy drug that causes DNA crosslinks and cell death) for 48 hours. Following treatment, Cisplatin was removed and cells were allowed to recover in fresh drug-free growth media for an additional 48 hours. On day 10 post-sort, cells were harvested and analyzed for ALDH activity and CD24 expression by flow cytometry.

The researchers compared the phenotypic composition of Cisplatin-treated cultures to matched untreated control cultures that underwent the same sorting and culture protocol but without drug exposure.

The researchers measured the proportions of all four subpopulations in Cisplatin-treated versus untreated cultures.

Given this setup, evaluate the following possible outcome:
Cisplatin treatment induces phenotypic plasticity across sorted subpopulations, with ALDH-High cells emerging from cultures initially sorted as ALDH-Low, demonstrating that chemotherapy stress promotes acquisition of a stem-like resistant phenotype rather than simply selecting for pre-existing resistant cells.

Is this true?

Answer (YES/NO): YES